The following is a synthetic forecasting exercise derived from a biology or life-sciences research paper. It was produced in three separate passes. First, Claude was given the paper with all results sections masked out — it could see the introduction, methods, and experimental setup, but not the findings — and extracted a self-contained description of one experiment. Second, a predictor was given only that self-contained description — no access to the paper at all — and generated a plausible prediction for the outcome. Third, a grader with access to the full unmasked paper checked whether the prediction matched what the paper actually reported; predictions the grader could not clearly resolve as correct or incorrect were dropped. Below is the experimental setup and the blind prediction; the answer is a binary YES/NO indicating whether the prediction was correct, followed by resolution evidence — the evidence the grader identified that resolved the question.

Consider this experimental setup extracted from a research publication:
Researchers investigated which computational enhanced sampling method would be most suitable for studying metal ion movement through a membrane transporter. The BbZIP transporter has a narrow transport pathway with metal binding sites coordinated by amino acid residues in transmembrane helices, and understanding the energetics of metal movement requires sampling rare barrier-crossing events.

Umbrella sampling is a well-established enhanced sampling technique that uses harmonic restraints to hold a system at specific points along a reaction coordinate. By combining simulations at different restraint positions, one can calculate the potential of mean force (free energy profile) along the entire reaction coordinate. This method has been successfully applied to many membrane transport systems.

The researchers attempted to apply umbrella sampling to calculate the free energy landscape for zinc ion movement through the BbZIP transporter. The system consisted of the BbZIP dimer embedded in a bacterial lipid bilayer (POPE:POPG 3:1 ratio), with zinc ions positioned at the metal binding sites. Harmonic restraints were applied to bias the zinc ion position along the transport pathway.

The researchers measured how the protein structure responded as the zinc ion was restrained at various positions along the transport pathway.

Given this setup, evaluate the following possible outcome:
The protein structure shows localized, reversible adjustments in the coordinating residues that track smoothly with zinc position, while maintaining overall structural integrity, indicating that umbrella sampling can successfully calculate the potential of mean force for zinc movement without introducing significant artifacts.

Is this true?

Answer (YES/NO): NO